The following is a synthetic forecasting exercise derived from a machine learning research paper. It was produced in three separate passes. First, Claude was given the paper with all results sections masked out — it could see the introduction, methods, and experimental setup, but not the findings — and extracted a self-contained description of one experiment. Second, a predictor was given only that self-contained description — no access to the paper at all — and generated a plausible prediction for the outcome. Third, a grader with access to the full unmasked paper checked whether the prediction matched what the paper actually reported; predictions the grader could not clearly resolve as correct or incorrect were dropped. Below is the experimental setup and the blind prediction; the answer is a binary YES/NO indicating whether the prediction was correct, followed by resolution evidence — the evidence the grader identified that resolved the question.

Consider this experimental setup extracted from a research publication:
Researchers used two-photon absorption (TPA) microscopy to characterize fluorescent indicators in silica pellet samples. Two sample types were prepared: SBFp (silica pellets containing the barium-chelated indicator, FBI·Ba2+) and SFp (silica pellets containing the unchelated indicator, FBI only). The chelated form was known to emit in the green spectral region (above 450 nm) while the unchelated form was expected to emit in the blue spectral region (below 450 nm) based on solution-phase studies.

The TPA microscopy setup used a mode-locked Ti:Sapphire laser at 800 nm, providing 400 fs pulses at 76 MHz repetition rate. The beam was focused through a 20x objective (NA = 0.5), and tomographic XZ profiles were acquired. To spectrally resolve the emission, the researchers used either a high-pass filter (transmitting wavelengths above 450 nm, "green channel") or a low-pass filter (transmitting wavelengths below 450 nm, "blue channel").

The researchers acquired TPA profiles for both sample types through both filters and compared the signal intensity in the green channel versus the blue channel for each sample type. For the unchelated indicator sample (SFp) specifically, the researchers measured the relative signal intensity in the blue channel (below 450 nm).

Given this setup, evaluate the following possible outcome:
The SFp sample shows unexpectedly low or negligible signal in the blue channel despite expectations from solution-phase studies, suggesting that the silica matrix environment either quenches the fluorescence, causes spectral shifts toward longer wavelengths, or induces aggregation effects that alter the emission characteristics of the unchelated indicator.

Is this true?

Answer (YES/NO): NO